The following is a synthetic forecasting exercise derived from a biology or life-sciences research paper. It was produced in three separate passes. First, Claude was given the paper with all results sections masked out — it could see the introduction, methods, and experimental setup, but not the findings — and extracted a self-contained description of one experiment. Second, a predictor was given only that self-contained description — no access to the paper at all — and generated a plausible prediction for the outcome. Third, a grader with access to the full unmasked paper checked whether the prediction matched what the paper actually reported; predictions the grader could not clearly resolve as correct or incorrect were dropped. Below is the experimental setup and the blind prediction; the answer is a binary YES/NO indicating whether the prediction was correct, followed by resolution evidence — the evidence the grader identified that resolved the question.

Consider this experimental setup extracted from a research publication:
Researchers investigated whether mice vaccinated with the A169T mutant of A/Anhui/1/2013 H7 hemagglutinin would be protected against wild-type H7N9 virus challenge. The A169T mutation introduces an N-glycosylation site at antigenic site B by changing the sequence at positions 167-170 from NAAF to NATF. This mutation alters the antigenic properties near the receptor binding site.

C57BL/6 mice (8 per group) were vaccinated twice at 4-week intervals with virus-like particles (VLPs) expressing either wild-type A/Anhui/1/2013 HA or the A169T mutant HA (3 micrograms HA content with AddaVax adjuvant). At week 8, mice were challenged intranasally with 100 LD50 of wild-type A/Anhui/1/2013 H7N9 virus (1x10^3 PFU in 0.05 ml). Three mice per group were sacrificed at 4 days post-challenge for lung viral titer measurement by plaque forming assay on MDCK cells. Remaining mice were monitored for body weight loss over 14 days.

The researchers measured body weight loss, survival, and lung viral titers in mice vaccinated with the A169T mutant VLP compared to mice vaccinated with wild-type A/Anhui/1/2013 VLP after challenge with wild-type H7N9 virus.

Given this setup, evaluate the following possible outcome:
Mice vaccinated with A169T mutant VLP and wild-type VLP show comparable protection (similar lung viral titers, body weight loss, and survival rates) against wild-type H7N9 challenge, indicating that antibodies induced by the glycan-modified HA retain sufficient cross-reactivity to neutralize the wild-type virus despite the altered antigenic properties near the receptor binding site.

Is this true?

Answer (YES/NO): YES